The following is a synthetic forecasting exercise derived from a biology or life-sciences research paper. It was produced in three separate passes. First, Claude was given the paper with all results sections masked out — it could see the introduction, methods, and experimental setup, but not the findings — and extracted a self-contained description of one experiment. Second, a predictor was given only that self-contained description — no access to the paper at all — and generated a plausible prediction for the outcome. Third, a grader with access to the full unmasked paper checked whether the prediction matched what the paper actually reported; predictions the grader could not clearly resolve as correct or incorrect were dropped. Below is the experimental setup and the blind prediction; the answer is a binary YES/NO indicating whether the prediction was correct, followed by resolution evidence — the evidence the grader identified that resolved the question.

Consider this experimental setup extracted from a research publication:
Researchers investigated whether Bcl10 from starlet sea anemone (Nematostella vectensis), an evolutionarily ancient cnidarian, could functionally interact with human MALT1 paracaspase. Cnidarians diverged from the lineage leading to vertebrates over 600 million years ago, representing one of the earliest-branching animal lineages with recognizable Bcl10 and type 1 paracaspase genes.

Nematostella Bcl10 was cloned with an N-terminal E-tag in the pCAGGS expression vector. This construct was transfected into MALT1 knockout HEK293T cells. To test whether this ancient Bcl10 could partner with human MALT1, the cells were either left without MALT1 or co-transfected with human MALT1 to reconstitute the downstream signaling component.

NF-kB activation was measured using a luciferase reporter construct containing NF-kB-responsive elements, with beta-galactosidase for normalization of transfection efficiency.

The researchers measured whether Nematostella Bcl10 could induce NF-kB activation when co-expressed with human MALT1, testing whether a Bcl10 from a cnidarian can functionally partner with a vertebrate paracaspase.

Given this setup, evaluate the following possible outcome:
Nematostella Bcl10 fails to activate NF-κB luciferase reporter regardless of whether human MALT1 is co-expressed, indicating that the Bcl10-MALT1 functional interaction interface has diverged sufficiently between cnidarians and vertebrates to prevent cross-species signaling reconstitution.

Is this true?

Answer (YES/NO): NO